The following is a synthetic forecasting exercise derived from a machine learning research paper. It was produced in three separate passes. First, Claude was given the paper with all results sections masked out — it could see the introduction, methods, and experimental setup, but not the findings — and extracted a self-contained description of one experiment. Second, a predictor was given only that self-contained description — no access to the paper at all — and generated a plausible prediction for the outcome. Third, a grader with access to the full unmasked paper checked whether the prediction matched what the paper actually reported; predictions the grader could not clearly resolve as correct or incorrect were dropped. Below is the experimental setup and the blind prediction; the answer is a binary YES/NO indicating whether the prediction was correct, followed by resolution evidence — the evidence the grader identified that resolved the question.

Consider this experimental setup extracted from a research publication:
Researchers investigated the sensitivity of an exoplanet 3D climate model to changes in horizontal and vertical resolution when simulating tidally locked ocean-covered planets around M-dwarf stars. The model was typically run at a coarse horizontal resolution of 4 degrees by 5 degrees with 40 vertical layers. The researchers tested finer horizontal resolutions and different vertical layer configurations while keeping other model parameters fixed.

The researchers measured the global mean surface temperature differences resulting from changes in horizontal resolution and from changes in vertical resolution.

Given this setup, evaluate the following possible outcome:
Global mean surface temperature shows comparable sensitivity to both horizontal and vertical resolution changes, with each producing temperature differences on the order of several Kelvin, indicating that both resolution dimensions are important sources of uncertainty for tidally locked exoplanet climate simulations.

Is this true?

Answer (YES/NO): NO